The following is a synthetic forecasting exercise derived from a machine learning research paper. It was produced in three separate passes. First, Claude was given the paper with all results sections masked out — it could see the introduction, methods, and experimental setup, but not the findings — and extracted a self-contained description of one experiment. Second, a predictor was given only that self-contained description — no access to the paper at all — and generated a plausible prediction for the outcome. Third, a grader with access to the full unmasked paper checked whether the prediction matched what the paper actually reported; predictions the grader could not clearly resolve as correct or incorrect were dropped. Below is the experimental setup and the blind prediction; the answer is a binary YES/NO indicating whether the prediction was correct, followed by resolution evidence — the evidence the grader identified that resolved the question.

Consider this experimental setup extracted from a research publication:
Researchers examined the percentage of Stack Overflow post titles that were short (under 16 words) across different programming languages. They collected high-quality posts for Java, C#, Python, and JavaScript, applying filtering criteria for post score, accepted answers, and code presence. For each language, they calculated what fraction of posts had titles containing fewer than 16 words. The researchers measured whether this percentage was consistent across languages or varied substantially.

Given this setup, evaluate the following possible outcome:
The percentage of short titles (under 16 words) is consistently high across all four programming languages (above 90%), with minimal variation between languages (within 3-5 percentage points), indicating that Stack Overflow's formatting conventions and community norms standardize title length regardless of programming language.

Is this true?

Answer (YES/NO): YES